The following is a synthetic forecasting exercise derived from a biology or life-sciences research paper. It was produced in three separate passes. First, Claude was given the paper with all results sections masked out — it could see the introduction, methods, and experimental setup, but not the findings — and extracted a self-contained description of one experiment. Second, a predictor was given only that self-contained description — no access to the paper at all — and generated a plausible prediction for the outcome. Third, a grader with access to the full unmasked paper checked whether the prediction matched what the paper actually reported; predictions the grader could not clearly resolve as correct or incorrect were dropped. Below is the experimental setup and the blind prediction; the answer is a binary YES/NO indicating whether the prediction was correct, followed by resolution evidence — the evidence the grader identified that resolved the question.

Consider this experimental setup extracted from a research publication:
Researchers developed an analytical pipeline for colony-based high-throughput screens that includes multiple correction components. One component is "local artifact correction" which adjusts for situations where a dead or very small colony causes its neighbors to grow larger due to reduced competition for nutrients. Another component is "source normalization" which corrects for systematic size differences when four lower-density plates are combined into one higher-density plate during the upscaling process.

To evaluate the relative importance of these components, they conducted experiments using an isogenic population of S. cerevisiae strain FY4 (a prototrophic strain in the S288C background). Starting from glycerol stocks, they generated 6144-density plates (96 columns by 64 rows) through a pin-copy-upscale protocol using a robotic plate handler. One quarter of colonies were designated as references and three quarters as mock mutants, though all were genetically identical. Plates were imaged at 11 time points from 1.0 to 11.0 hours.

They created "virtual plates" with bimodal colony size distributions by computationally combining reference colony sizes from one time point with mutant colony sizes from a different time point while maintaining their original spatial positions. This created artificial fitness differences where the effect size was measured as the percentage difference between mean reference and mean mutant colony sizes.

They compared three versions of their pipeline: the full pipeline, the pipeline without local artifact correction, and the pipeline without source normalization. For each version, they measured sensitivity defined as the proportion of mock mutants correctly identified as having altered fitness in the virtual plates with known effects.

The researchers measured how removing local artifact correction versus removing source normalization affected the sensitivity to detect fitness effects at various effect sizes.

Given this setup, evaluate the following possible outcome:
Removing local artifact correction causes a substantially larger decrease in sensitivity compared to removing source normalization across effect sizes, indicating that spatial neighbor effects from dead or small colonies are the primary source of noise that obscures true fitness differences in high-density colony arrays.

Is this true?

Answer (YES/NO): NO